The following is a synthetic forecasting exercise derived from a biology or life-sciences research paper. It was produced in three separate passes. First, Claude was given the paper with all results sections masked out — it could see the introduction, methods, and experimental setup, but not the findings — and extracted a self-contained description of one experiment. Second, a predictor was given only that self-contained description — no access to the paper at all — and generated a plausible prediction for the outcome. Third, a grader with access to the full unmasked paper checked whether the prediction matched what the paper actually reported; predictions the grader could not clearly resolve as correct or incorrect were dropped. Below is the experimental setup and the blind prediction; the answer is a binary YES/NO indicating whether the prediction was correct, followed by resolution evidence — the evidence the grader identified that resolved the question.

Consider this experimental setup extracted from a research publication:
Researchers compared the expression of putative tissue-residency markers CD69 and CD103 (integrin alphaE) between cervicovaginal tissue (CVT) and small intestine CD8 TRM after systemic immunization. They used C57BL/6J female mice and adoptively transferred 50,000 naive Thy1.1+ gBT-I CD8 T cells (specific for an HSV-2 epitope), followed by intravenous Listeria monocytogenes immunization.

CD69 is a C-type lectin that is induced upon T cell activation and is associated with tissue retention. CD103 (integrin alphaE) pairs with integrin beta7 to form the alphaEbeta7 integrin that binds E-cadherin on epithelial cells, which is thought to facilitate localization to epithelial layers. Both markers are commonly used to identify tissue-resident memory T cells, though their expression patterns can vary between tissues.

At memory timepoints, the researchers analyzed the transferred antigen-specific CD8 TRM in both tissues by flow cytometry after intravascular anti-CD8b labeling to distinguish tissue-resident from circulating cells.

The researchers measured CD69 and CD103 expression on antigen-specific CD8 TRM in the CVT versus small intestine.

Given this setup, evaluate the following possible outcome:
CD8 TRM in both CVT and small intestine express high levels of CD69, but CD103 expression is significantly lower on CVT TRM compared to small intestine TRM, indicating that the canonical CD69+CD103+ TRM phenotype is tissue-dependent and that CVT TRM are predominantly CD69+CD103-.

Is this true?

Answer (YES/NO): NO